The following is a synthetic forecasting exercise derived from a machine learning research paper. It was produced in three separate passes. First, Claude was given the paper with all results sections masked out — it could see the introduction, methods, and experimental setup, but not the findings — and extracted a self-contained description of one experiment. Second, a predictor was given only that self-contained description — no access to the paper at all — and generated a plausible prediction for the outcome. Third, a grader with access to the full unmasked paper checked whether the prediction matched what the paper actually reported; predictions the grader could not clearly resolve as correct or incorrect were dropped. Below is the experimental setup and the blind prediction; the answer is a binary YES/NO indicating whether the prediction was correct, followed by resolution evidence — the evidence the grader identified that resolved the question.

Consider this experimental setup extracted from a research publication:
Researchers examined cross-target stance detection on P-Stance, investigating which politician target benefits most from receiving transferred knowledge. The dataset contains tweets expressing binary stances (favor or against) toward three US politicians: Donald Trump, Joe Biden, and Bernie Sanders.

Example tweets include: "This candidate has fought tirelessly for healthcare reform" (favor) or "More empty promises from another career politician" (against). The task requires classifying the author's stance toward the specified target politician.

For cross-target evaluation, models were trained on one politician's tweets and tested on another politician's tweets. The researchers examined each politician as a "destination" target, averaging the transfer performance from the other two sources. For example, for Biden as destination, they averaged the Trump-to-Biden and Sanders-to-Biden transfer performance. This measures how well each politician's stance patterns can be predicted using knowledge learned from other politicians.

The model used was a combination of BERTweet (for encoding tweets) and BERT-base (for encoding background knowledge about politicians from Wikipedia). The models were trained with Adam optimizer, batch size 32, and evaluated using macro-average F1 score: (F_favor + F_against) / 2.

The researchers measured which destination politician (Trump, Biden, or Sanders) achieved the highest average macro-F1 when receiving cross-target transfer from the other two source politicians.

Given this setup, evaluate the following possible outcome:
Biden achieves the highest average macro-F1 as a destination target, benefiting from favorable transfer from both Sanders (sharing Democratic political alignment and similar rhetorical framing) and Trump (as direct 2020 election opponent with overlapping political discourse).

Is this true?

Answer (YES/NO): YES